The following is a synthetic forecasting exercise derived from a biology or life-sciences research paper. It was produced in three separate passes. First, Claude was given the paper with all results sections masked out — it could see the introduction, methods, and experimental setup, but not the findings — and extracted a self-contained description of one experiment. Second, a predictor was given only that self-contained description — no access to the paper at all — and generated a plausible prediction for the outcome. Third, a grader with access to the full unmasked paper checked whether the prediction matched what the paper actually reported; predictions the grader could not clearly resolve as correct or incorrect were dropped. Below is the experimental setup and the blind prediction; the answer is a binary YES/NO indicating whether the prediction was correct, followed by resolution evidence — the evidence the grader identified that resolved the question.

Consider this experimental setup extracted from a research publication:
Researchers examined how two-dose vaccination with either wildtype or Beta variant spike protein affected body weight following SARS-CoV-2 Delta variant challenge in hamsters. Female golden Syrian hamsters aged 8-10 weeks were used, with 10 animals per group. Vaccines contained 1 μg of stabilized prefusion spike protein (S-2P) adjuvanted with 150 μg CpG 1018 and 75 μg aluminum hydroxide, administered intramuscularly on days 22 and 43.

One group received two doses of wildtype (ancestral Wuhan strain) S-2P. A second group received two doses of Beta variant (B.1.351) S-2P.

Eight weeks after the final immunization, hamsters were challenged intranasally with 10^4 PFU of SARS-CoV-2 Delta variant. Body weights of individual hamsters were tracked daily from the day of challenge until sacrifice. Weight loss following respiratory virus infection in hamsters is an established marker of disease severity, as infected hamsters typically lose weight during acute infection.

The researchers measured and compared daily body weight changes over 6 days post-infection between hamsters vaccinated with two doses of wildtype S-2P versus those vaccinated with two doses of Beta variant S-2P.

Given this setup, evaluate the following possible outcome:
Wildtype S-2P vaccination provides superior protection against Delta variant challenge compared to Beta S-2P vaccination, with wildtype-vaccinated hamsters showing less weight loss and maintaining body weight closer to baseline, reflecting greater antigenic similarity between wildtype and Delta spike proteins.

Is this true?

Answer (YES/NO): NO